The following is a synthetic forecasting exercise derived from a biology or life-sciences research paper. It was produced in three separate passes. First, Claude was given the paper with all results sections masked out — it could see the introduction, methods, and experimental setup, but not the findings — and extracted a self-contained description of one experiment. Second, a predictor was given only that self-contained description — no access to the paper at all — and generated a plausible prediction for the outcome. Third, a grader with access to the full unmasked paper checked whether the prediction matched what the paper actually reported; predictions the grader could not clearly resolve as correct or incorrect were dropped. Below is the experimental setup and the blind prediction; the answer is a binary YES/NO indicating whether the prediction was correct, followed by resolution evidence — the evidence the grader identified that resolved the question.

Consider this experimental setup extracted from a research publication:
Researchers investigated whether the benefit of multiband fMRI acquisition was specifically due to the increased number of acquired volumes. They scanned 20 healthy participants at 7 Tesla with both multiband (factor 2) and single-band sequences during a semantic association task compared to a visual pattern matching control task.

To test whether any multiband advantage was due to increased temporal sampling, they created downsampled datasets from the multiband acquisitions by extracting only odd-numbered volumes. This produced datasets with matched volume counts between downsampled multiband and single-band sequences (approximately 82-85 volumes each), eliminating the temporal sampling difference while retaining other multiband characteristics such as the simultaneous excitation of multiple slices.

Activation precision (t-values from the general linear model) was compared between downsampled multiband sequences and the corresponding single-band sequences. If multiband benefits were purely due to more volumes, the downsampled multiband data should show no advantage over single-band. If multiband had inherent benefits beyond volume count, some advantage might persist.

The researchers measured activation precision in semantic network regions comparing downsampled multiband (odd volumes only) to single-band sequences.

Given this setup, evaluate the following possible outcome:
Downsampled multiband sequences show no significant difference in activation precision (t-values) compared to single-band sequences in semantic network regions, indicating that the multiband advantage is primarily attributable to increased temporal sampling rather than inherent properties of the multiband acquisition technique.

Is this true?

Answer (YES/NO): YES